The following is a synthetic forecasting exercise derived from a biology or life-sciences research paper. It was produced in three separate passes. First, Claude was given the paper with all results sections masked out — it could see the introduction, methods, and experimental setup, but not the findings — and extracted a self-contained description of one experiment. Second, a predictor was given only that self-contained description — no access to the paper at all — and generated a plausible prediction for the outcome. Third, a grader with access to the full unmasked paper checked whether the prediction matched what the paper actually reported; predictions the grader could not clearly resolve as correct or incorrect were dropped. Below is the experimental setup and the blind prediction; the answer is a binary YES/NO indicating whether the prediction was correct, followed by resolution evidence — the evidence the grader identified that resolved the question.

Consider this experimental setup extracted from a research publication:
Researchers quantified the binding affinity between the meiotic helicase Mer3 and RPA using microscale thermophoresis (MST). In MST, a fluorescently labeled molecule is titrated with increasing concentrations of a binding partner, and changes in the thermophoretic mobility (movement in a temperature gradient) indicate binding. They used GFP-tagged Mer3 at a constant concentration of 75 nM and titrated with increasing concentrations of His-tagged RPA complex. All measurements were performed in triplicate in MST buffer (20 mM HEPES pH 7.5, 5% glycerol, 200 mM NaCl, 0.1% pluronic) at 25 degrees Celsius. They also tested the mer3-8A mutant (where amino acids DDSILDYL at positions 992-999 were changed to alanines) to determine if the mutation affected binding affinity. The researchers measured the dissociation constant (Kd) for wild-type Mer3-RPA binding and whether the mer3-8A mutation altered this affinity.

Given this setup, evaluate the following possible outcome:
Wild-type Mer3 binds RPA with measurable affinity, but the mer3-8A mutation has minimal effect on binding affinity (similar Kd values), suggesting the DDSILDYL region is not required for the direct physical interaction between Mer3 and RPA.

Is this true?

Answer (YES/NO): NO